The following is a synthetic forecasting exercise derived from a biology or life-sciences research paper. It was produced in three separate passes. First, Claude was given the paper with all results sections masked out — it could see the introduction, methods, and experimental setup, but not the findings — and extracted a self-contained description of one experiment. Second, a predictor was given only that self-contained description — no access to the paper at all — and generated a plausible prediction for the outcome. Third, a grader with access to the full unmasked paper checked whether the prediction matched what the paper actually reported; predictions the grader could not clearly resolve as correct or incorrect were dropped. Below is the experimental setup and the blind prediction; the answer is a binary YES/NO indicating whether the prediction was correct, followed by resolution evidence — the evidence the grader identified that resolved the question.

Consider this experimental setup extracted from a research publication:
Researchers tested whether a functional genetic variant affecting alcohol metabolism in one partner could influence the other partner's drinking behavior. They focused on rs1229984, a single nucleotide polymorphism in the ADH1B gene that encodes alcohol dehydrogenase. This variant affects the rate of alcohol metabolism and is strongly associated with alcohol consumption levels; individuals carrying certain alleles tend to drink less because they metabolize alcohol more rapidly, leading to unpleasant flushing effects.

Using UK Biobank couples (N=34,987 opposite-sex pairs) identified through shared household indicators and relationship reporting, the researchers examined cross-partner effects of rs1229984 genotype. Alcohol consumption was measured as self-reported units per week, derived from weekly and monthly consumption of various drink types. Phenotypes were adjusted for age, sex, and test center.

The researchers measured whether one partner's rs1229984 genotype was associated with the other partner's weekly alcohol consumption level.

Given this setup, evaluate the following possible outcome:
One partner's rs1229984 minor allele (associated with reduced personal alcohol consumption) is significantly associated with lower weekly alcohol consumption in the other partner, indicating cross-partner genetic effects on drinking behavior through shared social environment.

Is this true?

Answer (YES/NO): YES